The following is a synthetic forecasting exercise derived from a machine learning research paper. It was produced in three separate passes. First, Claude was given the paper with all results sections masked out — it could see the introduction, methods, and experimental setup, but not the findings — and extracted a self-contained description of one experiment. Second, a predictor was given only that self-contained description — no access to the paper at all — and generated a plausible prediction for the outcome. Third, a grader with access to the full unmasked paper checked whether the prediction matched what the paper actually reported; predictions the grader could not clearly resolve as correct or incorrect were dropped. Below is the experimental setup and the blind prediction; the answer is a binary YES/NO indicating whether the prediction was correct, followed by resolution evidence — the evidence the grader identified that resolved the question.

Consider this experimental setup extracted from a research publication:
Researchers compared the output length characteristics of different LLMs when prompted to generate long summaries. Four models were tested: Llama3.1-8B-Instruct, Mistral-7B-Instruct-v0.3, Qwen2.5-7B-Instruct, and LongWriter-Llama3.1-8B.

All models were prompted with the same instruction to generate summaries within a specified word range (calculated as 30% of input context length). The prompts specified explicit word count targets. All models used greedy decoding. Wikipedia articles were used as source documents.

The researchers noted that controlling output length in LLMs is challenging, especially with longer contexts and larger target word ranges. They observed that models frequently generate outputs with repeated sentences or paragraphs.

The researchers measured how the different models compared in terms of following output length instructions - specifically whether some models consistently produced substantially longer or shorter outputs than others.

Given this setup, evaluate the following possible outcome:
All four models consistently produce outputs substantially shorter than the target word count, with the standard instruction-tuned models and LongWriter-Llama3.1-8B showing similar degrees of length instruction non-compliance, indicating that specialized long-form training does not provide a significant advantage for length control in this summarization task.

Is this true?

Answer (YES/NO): NO